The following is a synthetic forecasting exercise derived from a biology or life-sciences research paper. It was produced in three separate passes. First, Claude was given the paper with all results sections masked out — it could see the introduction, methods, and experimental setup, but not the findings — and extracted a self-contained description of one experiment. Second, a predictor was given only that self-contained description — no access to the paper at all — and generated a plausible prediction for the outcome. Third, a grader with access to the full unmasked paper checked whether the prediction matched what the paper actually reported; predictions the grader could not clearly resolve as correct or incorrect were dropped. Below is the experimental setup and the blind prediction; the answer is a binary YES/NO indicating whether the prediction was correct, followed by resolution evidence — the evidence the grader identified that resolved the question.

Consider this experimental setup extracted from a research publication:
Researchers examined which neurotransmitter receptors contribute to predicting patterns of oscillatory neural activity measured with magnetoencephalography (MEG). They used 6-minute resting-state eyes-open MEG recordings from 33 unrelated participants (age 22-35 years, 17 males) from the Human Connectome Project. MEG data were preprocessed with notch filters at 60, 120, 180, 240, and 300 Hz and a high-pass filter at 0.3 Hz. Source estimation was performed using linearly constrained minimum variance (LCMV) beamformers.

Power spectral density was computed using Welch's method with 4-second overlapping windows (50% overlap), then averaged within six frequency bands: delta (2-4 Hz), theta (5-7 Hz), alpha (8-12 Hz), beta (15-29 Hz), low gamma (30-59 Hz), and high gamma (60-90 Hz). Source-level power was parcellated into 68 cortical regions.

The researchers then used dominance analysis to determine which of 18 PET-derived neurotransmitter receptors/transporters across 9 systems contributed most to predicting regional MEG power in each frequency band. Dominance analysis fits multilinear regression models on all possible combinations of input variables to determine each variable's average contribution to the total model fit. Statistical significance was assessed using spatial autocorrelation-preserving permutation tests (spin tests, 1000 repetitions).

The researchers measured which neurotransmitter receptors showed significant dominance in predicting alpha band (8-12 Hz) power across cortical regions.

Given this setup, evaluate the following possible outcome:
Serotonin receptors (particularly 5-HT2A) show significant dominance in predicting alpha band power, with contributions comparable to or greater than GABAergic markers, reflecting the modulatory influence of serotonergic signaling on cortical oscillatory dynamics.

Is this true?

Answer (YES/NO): NO